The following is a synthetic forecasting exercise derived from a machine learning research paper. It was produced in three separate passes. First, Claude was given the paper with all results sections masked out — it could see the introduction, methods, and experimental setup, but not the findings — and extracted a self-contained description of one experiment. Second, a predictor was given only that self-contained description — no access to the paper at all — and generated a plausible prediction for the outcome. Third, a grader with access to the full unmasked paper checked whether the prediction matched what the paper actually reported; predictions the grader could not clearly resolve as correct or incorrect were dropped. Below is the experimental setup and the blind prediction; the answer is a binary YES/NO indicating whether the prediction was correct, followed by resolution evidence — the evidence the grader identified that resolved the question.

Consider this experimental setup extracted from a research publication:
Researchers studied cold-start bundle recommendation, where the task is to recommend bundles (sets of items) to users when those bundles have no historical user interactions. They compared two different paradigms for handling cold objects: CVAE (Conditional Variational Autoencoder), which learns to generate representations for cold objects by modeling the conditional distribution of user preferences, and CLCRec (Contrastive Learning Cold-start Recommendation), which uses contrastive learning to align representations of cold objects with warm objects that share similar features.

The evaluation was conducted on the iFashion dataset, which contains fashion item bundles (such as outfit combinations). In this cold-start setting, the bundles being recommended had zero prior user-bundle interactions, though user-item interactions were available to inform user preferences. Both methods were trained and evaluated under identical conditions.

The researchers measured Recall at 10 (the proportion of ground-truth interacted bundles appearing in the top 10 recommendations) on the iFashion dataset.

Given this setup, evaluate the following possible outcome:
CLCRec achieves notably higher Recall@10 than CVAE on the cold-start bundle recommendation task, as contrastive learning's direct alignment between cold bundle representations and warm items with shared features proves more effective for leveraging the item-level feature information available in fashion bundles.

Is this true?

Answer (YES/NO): YES